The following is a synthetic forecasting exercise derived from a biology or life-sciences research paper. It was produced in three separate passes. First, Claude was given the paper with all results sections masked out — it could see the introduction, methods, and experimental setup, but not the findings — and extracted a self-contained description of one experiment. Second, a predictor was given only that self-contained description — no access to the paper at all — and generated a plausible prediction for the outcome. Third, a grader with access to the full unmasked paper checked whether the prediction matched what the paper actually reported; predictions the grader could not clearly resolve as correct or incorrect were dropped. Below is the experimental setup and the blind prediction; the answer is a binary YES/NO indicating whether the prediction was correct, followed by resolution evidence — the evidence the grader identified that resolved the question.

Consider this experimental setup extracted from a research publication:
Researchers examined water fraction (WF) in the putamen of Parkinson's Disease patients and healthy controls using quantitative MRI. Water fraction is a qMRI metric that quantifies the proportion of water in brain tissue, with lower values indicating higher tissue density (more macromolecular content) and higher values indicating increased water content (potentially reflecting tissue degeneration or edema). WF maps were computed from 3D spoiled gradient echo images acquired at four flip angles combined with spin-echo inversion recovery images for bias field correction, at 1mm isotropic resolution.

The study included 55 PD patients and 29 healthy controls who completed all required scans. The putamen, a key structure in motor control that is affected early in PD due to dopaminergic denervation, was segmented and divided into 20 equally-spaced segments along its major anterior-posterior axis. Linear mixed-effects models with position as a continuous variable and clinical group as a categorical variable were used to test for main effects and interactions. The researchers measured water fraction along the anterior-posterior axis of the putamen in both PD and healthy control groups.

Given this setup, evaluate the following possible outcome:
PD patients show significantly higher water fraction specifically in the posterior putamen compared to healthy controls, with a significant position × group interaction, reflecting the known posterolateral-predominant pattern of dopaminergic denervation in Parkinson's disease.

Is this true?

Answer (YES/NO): YES